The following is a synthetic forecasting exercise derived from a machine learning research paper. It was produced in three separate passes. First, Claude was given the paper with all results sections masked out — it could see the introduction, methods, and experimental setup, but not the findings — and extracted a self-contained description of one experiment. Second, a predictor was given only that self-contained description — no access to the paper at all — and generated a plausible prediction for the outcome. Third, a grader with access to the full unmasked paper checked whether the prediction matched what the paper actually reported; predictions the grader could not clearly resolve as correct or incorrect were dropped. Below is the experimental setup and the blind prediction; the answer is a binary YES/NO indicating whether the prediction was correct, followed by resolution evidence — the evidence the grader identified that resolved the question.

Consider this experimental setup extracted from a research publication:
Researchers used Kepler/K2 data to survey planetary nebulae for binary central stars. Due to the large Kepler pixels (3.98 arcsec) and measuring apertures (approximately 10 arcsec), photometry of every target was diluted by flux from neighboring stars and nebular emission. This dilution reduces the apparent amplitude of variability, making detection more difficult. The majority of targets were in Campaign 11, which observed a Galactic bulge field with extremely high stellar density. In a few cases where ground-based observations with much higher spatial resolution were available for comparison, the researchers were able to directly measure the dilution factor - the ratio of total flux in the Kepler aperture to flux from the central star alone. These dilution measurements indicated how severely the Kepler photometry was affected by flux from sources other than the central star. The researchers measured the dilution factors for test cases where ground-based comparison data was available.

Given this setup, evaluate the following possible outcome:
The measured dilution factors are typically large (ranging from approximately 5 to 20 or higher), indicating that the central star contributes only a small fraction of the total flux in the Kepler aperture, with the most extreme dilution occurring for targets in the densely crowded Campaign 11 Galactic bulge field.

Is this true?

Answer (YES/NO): YES